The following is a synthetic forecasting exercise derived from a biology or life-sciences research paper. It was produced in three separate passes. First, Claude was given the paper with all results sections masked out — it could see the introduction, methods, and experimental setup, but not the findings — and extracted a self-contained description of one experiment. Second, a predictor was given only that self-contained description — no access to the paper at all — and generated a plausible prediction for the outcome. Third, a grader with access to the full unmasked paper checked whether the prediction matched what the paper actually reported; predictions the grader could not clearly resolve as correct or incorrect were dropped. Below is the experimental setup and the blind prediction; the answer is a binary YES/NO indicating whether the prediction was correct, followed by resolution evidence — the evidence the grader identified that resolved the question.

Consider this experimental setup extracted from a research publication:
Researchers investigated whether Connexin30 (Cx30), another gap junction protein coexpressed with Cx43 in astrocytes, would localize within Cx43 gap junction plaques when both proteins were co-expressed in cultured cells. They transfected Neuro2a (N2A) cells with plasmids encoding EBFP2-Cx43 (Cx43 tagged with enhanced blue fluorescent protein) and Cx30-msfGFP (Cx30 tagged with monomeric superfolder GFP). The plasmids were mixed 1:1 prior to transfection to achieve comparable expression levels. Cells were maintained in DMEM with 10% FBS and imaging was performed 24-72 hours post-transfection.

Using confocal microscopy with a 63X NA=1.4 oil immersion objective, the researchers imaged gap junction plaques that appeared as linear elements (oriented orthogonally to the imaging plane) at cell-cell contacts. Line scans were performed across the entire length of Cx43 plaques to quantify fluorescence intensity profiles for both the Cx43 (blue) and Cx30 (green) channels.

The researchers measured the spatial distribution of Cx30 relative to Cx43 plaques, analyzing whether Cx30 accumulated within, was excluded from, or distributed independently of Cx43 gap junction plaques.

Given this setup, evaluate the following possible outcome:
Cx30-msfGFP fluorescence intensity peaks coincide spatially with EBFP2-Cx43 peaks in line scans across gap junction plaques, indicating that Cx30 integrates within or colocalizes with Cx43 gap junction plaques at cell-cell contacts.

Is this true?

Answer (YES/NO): YES